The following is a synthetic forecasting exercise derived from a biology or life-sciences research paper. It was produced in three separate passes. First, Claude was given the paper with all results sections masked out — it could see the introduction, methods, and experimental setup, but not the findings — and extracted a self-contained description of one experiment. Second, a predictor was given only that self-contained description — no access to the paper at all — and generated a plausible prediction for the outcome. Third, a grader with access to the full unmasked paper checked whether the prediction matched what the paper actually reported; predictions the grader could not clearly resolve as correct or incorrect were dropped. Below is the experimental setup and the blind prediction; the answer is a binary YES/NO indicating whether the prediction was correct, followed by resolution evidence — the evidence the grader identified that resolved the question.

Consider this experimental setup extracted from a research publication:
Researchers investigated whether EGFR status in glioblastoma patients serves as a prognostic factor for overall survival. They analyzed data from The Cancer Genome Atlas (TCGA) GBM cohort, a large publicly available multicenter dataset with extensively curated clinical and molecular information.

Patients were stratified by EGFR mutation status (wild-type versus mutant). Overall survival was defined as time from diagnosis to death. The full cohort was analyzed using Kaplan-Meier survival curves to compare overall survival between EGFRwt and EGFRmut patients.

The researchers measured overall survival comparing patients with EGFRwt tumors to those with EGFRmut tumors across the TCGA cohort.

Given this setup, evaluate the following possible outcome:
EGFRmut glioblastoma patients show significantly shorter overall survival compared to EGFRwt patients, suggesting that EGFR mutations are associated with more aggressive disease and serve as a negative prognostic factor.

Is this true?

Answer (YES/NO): YES